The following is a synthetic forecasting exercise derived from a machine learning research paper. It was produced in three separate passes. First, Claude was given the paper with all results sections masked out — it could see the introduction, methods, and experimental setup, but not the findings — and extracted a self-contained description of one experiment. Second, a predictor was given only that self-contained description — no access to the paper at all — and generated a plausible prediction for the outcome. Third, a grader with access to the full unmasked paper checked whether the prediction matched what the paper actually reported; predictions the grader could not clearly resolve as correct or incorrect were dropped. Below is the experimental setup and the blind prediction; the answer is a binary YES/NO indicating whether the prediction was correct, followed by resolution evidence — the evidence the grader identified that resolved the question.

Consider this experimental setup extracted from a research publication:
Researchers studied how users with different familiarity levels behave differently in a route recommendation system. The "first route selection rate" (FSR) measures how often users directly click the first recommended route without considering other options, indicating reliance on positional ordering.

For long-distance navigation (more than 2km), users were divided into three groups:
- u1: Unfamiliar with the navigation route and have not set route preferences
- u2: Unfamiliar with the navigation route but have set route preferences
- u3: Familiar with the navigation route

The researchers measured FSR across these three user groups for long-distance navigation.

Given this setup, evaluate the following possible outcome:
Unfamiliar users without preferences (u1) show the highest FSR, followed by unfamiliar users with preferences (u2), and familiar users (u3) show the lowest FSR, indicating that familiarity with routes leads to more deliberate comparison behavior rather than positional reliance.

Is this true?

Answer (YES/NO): YES